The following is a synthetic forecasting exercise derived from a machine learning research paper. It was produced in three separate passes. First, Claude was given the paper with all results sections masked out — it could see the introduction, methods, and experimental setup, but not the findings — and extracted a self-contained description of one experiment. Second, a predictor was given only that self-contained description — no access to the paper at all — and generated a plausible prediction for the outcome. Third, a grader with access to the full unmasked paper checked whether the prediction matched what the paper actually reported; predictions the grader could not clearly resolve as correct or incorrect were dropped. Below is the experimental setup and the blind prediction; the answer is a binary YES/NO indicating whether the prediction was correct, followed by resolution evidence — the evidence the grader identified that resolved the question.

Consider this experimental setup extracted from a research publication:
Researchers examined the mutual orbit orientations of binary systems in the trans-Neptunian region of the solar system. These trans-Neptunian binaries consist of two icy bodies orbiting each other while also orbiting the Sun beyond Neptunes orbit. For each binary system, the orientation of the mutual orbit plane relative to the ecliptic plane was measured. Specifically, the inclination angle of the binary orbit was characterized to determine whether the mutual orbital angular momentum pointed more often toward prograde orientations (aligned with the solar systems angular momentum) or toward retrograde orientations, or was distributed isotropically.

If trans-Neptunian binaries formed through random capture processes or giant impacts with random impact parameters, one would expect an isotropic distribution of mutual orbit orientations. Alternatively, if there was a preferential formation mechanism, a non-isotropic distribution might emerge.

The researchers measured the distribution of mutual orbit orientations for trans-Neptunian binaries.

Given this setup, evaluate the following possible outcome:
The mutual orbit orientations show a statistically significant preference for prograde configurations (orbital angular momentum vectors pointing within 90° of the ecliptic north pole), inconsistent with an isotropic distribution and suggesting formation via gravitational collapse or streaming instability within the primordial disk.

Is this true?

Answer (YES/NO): YES